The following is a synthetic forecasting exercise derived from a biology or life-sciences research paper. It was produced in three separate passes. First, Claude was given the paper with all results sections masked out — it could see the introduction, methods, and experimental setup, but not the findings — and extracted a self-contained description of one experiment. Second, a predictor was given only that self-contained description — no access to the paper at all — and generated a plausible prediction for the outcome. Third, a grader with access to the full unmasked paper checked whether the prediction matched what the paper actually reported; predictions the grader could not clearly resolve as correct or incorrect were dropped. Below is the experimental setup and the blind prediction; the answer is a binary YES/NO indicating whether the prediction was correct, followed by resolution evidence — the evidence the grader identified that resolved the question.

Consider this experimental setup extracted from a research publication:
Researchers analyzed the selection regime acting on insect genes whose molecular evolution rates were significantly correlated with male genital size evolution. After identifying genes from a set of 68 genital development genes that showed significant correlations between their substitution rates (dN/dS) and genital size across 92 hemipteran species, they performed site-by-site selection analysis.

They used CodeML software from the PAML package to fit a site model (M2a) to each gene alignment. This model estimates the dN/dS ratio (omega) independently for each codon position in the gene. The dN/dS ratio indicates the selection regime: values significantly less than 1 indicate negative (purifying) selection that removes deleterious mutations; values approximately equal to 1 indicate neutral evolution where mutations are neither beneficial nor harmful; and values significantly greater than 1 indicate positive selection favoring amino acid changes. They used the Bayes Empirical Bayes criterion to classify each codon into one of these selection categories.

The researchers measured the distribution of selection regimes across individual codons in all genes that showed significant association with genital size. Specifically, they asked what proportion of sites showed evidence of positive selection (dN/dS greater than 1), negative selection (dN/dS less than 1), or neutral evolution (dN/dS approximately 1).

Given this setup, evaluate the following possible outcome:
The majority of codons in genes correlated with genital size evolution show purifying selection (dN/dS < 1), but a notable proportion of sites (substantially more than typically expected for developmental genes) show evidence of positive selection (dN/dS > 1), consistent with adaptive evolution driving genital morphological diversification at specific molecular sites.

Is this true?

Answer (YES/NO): NO